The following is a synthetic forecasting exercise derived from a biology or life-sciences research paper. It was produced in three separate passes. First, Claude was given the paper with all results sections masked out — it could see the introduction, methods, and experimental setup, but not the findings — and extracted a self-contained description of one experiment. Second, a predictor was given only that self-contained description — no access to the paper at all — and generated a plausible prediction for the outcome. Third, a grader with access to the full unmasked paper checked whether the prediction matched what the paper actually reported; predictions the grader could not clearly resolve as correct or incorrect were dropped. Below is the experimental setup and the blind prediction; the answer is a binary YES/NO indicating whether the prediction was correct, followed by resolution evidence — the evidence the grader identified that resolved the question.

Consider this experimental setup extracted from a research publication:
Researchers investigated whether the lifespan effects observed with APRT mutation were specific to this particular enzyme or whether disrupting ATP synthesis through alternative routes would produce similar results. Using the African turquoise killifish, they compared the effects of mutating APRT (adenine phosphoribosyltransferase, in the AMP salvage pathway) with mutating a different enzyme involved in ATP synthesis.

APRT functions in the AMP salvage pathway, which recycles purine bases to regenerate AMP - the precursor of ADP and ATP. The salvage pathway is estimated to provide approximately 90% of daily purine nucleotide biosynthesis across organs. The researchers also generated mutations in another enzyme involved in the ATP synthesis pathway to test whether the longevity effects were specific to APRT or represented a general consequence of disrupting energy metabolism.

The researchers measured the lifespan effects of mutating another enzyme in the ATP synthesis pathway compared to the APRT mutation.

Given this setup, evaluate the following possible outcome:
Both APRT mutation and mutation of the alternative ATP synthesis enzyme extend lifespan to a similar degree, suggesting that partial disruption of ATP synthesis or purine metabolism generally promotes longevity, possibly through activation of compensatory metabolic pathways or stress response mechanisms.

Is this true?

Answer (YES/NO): NO